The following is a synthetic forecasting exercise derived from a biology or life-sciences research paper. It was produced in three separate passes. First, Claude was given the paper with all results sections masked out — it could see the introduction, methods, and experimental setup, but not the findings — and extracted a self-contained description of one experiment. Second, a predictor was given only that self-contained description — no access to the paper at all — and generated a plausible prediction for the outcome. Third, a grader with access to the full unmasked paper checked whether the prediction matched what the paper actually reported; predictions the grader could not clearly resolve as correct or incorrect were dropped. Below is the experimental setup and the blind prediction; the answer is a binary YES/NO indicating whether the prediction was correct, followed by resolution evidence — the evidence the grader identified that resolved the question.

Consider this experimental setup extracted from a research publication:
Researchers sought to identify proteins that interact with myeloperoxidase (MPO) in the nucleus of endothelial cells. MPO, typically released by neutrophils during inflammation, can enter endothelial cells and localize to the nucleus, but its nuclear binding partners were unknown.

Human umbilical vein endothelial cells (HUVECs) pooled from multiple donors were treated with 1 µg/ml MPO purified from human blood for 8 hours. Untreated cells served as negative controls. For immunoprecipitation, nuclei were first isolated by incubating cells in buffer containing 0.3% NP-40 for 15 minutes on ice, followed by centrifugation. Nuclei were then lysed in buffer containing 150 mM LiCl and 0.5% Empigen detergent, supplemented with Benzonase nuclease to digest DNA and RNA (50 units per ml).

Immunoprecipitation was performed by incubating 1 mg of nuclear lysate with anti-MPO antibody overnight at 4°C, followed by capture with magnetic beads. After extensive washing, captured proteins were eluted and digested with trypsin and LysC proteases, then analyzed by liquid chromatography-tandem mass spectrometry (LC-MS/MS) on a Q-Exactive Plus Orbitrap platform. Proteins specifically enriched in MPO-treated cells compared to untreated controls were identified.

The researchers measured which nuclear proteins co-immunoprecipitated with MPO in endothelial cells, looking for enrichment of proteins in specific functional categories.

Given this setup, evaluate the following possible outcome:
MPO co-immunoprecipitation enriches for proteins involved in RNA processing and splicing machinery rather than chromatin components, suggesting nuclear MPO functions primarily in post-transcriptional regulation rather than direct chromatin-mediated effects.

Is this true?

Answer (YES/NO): NO